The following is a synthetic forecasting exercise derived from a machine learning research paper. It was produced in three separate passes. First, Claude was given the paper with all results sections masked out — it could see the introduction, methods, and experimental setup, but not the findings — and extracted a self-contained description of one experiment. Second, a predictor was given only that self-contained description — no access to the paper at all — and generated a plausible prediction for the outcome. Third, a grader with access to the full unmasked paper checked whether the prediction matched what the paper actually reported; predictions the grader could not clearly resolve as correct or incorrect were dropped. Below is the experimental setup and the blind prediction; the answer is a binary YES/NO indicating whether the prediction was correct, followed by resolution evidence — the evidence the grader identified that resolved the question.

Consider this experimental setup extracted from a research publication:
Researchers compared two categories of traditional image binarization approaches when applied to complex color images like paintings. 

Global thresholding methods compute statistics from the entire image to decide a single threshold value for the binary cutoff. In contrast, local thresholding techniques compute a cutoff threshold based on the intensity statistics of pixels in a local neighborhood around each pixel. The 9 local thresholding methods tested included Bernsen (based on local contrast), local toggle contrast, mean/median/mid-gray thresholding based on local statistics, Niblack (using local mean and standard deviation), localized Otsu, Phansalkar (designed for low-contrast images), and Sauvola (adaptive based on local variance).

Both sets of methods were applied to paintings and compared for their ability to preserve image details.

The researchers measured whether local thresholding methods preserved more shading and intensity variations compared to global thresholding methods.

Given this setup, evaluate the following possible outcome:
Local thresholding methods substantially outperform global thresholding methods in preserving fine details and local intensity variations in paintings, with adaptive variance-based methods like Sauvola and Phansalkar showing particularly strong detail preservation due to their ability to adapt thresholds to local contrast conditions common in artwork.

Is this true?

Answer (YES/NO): NO